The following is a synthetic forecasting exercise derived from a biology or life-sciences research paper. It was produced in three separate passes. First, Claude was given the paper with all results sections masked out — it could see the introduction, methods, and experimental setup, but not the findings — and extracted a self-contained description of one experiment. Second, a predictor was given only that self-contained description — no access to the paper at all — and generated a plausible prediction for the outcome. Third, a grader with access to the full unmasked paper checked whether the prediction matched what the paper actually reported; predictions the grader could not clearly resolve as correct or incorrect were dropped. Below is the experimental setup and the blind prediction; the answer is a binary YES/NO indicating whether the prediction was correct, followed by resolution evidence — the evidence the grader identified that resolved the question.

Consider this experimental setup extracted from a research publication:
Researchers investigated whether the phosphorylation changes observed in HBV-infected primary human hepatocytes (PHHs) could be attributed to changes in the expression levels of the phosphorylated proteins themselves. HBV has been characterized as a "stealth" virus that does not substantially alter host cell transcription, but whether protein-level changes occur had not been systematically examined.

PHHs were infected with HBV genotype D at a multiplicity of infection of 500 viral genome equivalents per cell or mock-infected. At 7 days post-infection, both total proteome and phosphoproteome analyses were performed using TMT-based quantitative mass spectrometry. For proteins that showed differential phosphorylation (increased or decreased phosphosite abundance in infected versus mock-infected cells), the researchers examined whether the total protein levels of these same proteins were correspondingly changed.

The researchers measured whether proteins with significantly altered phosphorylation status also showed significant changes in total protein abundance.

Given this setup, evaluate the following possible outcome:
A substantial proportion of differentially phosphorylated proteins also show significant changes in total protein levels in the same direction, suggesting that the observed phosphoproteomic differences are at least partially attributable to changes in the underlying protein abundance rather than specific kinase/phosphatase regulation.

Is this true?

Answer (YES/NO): NO